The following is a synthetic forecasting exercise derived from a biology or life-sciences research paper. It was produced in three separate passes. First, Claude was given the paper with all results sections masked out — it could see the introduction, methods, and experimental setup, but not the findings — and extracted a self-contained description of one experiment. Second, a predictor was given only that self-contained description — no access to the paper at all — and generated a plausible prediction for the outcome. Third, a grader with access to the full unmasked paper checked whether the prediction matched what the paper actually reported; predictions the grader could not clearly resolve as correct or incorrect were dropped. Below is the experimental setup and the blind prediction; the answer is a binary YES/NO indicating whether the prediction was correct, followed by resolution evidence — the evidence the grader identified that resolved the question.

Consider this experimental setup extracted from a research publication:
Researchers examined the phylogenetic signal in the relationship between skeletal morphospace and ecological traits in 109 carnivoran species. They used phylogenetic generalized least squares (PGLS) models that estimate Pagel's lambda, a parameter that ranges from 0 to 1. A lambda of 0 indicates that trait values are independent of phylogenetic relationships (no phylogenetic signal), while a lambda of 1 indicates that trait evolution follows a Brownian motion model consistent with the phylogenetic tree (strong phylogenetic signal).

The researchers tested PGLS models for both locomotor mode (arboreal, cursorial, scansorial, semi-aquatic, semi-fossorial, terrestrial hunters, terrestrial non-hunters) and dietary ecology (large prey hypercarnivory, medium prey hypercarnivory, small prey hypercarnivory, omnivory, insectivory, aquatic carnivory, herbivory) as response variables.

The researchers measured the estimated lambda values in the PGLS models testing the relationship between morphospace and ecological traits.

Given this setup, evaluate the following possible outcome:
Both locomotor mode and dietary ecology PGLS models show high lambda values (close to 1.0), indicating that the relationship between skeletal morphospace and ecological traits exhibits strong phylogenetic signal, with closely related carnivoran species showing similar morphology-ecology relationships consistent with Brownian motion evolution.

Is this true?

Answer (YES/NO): YES